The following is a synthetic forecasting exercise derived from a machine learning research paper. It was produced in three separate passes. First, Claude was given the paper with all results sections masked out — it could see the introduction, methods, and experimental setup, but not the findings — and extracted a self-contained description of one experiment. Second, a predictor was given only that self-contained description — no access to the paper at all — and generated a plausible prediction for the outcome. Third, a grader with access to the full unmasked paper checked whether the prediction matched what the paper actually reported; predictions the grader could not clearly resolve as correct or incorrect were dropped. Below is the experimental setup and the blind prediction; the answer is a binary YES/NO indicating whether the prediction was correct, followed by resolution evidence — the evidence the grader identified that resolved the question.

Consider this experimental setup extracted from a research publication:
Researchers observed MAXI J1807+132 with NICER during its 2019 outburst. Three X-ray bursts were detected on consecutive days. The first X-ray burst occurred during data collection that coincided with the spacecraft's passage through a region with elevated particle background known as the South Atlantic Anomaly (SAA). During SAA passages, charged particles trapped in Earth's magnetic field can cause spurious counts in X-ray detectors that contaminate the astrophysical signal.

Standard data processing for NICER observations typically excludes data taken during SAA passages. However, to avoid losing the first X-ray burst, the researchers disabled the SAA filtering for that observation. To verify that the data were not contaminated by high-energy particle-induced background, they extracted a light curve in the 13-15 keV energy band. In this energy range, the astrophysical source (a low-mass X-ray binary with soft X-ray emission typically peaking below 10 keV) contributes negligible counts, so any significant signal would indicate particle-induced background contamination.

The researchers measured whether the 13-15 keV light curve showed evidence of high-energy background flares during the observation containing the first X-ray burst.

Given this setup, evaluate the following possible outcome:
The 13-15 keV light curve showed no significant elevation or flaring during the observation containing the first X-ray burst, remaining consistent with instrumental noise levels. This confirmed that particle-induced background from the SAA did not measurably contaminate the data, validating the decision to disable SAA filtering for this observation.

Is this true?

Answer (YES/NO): YES